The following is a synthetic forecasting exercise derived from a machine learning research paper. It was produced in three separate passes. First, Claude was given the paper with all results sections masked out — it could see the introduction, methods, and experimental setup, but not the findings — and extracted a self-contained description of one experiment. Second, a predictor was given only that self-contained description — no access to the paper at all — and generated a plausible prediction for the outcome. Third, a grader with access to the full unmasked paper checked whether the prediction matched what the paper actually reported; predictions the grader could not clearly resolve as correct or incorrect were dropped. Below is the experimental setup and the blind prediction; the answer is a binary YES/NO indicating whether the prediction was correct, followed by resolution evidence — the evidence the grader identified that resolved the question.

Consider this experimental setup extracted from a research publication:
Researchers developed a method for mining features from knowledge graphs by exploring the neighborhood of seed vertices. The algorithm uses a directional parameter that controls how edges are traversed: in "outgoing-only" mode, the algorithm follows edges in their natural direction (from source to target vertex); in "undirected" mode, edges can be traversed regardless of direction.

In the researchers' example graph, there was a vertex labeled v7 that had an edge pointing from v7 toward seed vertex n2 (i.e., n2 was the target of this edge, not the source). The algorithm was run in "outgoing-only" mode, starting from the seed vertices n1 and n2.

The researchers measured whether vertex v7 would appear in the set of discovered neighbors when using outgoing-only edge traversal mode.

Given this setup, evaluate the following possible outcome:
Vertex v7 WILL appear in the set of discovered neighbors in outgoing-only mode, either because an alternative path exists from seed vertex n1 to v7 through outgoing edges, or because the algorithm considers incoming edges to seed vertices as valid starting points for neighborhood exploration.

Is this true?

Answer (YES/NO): NO